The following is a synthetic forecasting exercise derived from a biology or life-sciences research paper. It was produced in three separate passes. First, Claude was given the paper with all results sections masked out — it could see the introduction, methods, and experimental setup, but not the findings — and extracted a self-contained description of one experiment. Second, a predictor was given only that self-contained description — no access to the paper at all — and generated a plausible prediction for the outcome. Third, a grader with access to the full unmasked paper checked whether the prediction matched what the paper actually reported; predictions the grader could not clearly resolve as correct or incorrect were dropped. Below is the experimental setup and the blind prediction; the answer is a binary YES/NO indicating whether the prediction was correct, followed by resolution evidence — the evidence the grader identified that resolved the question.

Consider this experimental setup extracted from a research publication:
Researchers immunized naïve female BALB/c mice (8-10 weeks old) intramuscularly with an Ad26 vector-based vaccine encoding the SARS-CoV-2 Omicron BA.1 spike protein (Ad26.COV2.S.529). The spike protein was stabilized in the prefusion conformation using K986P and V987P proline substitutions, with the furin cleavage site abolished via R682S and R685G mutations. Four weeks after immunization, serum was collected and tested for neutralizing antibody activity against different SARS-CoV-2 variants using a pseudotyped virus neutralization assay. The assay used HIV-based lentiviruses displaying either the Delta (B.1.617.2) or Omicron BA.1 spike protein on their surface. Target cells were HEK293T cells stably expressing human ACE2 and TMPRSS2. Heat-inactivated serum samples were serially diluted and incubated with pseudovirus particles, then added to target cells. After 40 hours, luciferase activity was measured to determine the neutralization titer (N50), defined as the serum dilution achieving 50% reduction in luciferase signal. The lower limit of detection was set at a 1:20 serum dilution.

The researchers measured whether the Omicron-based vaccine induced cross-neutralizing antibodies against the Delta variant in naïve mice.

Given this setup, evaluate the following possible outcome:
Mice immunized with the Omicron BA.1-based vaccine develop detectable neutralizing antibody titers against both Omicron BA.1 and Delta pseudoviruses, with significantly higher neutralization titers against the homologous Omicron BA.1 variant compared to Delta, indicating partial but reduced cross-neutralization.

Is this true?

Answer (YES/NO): NO